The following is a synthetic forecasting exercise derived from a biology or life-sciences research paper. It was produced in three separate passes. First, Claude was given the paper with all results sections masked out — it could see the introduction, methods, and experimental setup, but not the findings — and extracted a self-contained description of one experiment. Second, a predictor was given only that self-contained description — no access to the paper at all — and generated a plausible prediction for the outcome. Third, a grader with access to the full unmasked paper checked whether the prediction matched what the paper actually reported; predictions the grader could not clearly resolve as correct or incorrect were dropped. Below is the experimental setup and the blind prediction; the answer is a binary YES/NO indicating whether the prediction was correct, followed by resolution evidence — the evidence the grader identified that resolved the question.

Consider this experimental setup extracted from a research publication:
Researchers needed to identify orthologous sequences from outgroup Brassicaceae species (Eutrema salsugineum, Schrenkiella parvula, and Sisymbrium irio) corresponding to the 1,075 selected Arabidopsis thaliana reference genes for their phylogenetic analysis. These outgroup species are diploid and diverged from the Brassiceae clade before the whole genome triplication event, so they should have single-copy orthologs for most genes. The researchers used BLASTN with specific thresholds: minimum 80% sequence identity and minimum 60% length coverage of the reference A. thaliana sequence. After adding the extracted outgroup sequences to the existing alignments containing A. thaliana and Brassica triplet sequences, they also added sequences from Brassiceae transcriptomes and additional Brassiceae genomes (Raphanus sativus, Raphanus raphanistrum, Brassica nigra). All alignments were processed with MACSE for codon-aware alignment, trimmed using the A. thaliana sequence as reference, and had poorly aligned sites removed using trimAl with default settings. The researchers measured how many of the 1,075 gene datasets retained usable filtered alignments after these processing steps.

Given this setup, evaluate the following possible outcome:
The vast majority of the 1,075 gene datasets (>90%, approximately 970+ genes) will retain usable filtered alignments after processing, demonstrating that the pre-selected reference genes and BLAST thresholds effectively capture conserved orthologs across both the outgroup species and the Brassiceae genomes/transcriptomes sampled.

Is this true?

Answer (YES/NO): YES